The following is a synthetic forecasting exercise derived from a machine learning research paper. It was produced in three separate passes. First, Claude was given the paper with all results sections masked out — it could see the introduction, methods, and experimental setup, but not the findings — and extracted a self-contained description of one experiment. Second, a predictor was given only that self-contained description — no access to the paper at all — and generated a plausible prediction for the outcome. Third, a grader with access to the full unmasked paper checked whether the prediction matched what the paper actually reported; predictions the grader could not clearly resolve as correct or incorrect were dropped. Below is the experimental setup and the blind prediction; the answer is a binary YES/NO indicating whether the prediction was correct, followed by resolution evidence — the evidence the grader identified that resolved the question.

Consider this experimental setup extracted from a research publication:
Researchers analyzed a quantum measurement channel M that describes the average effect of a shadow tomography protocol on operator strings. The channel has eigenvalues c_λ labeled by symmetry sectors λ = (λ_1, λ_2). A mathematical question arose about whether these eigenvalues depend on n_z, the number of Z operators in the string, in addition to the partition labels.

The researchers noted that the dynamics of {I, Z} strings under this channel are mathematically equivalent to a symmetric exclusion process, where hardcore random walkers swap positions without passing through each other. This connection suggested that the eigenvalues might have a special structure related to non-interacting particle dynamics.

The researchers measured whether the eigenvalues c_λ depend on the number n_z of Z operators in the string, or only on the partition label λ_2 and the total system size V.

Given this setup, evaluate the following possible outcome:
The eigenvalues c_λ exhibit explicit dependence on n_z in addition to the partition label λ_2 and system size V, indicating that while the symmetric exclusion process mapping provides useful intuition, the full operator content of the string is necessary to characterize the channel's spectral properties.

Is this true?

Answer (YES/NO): NO